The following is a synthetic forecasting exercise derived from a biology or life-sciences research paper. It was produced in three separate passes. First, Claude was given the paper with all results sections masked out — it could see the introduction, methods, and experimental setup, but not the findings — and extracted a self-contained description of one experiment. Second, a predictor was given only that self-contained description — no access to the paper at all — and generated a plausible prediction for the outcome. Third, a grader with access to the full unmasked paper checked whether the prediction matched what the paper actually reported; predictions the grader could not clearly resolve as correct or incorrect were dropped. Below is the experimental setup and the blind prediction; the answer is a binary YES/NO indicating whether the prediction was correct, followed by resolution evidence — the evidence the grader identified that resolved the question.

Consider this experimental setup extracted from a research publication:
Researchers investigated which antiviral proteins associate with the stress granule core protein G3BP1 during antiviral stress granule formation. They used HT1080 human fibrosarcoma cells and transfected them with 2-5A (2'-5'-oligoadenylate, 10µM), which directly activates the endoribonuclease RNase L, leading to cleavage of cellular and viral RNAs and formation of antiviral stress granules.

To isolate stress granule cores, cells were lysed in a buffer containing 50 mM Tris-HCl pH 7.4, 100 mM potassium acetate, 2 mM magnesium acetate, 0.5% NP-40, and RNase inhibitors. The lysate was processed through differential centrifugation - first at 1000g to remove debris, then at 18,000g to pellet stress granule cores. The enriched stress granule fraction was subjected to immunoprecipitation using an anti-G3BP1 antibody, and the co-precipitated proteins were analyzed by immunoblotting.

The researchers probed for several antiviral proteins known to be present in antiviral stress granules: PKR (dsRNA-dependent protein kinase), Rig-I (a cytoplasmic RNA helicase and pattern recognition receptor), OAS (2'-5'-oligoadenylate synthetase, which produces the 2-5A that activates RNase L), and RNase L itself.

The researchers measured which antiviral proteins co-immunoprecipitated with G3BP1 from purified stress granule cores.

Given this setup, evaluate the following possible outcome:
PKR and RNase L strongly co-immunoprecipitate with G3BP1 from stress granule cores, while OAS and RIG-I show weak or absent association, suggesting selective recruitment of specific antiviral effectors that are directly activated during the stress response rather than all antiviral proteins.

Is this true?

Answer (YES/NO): NO